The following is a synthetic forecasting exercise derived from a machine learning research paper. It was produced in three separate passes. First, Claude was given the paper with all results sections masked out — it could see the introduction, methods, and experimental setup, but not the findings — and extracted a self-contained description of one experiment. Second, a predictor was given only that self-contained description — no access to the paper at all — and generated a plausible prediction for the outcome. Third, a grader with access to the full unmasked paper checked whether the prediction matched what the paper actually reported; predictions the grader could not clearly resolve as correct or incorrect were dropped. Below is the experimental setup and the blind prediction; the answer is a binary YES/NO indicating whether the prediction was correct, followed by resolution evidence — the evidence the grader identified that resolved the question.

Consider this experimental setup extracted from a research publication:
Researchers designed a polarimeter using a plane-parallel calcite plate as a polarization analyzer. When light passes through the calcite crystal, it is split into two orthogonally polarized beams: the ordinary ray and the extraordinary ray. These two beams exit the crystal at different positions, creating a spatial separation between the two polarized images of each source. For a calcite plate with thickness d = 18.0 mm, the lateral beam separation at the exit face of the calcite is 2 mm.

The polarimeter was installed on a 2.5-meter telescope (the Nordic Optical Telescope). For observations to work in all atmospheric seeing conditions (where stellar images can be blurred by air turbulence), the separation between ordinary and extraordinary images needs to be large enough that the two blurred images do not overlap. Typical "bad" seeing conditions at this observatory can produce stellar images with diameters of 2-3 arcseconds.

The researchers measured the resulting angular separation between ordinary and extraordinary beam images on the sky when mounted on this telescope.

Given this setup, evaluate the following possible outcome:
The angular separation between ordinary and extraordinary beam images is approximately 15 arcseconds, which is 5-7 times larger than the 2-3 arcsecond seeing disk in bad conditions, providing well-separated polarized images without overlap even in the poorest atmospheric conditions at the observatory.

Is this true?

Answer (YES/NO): YES